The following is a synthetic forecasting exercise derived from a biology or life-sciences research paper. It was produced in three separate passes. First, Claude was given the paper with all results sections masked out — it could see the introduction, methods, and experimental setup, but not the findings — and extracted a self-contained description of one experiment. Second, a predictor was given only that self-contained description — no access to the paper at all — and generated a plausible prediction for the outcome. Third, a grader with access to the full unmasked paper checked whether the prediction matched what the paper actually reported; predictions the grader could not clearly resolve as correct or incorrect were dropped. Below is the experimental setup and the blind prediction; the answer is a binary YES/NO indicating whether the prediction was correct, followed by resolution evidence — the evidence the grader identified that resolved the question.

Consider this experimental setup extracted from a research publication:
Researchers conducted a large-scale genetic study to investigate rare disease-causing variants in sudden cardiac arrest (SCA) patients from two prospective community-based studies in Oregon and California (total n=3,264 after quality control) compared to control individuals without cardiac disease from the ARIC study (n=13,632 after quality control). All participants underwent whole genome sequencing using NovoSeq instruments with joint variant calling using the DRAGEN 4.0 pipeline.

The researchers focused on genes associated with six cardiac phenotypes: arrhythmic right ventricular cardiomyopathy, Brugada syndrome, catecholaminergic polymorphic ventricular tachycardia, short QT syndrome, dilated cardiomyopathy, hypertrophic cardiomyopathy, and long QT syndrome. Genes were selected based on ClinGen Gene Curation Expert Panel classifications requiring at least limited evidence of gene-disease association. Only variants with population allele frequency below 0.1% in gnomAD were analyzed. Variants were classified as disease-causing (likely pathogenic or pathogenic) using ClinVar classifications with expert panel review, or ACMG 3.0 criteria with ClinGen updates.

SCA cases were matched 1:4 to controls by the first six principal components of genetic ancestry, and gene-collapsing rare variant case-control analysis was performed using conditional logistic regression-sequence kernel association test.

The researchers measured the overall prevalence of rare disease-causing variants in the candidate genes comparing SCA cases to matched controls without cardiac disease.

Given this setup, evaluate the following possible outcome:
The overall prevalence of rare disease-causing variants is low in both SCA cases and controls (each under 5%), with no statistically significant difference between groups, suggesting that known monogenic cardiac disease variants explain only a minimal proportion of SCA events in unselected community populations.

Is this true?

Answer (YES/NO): NO